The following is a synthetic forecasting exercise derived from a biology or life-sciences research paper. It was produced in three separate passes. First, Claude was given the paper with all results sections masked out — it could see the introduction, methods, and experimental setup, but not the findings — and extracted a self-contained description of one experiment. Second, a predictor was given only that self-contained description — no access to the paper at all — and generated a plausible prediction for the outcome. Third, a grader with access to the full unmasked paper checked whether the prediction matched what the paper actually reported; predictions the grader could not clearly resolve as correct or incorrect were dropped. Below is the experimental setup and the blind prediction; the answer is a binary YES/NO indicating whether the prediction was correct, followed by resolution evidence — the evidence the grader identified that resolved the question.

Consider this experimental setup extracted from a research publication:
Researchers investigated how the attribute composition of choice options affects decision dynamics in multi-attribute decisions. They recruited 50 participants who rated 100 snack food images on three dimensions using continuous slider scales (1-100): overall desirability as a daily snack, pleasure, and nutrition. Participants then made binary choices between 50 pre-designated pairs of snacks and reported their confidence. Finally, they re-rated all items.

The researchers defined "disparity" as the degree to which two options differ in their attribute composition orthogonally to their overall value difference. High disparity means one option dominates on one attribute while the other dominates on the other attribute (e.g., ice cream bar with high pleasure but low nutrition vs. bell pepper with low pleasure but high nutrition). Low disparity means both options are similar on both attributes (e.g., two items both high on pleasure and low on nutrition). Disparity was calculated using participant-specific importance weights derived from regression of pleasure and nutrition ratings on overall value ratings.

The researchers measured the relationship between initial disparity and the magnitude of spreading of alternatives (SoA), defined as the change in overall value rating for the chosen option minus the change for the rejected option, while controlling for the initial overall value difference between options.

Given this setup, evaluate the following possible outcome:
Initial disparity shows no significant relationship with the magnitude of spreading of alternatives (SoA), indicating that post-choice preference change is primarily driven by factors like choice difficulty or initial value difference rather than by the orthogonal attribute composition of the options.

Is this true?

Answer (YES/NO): NO